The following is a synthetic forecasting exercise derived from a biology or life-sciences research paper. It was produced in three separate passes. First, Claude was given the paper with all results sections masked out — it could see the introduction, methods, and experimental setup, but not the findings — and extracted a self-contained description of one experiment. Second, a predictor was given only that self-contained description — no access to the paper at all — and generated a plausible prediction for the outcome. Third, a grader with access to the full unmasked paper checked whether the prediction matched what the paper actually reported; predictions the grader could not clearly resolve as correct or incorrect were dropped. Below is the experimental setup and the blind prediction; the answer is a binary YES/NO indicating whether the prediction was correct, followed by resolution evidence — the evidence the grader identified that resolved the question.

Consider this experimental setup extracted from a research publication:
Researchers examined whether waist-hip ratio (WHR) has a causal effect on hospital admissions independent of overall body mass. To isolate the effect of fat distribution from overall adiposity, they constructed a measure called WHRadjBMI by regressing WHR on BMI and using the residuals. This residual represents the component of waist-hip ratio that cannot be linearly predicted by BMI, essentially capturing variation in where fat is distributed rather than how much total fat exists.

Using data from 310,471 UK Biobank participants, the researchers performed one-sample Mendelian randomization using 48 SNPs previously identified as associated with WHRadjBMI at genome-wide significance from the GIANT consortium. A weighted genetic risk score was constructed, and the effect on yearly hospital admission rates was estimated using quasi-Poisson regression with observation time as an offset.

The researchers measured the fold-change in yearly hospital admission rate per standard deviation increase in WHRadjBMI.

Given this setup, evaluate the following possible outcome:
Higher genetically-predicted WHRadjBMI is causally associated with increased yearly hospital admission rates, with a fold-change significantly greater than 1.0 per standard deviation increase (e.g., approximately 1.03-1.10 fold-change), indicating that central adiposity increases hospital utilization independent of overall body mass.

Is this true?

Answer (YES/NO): NO